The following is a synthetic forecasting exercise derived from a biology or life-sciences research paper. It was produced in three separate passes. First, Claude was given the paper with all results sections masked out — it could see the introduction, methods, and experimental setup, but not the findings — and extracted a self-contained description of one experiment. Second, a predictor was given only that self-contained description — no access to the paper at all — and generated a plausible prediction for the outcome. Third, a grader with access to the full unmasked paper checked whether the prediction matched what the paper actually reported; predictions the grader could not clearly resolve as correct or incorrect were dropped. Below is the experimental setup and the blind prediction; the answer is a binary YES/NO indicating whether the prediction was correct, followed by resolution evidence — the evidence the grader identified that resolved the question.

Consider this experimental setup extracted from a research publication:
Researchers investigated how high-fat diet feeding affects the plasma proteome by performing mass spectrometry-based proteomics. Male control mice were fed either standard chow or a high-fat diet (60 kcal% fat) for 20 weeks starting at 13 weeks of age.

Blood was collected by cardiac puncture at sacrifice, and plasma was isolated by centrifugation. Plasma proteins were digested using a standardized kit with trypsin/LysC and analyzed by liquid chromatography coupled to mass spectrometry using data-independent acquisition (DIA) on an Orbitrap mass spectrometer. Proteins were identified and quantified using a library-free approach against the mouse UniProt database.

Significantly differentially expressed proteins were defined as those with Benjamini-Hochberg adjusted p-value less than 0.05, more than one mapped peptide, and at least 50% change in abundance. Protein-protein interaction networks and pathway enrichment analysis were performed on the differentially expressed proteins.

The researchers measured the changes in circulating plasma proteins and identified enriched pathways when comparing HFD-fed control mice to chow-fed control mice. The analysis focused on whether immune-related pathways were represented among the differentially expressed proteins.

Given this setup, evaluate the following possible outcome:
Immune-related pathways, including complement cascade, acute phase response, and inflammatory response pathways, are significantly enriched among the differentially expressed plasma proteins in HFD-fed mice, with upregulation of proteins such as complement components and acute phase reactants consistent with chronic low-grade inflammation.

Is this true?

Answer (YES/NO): NO